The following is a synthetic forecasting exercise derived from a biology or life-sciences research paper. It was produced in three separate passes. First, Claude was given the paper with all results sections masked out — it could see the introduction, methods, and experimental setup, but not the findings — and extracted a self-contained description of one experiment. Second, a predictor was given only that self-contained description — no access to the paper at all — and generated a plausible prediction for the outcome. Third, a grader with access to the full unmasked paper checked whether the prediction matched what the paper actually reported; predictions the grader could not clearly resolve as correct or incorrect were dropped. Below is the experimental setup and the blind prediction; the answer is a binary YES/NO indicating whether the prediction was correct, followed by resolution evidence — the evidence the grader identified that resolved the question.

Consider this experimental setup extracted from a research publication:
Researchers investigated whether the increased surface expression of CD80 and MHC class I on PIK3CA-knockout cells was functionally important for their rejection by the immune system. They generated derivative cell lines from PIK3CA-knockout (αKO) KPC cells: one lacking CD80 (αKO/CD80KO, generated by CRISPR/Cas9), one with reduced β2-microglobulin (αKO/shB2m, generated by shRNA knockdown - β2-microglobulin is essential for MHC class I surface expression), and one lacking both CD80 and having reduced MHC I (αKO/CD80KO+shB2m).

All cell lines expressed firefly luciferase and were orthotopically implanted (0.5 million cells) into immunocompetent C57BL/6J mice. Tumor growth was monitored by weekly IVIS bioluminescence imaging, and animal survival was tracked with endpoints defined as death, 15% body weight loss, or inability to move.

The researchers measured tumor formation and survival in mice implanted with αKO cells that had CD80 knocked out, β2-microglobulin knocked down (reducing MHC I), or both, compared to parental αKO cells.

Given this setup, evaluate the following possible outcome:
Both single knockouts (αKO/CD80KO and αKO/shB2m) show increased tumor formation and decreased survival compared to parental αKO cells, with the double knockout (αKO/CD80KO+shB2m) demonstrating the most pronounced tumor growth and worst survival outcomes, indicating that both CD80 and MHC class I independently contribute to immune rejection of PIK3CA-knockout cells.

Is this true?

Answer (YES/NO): NO